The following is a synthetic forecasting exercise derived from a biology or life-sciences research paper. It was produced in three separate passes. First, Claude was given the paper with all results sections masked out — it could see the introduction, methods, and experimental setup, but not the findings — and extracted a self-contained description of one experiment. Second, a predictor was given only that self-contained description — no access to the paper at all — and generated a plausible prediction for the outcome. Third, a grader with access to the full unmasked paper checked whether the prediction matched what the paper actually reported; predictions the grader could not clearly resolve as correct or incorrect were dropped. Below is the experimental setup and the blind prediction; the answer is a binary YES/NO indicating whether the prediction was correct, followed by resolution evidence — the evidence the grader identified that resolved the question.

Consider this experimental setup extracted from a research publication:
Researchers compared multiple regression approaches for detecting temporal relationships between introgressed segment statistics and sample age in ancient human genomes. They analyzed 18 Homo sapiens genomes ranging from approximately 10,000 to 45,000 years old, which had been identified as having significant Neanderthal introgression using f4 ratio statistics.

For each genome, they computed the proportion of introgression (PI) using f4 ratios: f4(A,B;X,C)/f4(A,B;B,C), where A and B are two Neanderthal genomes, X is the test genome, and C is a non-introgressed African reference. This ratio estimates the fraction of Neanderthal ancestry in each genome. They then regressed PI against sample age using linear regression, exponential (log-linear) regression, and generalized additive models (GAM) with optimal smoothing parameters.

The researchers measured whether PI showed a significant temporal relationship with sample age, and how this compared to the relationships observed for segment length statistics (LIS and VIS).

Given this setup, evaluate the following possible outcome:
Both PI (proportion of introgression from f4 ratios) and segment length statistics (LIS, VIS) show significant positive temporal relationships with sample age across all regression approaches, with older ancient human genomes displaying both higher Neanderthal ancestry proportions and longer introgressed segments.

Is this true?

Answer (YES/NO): NO